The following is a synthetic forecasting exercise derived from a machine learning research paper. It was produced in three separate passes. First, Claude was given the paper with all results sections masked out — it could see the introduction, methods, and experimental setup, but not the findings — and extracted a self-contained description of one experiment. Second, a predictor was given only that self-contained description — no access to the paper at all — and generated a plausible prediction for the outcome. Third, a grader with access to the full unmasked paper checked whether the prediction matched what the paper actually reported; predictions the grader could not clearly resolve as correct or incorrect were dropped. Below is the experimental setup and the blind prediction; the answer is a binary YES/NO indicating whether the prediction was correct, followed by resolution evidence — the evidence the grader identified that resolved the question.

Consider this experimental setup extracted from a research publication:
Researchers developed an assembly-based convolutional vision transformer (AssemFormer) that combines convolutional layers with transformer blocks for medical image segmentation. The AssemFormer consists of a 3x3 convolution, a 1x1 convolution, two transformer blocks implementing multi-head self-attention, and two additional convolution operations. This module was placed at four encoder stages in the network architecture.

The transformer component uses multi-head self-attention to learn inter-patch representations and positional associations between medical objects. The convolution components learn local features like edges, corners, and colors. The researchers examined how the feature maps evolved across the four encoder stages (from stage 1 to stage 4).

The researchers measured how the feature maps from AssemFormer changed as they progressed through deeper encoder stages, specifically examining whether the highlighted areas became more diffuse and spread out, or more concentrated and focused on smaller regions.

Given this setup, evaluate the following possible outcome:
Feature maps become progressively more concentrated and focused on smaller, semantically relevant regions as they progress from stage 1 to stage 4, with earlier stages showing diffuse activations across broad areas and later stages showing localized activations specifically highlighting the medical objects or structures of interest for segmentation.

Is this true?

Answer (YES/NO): YES